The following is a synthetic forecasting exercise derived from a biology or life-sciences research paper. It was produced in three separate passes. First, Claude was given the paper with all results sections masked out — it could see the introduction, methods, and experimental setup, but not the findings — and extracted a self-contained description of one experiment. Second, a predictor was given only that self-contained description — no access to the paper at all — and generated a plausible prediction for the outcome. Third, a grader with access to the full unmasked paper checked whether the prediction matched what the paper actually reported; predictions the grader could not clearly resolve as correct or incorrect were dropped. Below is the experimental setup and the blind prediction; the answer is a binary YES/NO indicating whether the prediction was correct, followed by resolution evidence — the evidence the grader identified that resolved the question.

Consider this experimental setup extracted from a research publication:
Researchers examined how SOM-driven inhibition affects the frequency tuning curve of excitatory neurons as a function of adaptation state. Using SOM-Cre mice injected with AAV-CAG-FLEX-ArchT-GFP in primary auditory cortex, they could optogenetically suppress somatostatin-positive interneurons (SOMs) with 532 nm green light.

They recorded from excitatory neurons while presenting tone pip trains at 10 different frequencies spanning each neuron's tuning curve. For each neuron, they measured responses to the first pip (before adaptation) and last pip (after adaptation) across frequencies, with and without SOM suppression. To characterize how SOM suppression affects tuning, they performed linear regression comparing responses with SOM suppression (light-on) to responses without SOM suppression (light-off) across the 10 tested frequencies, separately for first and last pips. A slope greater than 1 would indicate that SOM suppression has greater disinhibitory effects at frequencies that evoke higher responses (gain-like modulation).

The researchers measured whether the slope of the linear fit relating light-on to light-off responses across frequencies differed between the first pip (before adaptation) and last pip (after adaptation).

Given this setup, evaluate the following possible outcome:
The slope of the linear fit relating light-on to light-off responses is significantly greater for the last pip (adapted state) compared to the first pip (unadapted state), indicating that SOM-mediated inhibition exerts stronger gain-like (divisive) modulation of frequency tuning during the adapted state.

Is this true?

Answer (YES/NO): YES